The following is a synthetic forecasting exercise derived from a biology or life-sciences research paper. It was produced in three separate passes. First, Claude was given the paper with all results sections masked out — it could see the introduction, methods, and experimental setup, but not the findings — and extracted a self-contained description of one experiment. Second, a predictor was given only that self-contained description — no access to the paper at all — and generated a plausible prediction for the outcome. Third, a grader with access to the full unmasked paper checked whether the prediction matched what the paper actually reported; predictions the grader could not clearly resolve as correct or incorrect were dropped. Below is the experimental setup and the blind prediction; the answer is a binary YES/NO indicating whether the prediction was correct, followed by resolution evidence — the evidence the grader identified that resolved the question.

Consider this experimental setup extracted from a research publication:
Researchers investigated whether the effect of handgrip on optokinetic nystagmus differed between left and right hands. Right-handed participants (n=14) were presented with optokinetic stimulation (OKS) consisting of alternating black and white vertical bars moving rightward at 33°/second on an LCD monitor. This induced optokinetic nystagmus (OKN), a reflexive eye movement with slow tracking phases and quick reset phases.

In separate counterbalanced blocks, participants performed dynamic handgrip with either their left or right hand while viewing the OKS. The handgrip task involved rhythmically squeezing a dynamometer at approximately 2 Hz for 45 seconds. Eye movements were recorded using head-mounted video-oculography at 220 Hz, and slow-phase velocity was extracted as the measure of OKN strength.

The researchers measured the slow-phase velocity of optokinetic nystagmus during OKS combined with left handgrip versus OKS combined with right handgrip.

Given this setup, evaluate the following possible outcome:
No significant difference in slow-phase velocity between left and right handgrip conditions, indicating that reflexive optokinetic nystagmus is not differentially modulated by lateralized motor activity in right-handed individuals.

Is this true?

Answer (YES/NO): NO